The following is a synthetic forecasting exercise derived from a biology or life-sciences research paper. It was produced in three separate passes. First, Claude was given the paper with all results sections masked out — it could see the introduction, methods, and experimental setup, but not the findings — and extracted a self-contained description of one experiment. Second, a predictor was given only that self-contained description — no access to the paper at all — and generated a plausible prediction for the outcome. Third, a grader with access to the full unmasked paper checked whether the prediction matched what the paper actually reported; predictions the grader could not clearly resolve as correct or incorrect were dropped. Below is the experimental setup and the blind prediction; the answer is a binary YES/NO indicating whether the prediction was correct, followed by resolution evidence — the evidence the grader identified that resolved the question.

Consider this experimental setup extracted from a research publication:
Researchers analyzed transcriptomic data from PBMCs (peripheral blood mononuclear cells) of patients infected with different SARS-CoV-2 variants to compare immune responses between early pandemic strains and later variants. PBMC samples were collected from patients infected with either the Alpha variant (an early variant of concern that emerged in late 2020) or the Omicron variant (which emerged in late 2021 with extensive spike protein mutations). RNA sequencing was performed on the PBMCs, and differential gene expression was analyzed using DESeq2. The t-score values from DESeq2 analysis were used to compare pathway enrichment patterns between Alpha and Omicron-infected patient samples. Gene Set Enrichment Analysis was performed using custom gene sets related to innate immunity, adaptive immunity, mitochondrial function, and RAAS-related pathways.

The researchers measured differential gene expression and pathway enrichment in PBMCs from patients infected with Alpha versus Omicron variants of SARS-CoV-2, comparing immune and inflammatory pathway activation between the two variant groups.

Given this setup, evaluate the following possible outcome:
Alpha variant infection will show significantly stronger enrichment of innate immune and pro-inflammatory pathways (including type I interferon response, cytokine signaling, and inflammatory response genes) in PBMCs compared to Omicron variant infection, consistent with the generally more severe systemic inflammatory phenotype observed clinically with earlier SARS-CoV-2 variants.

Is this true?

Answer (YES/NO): NO